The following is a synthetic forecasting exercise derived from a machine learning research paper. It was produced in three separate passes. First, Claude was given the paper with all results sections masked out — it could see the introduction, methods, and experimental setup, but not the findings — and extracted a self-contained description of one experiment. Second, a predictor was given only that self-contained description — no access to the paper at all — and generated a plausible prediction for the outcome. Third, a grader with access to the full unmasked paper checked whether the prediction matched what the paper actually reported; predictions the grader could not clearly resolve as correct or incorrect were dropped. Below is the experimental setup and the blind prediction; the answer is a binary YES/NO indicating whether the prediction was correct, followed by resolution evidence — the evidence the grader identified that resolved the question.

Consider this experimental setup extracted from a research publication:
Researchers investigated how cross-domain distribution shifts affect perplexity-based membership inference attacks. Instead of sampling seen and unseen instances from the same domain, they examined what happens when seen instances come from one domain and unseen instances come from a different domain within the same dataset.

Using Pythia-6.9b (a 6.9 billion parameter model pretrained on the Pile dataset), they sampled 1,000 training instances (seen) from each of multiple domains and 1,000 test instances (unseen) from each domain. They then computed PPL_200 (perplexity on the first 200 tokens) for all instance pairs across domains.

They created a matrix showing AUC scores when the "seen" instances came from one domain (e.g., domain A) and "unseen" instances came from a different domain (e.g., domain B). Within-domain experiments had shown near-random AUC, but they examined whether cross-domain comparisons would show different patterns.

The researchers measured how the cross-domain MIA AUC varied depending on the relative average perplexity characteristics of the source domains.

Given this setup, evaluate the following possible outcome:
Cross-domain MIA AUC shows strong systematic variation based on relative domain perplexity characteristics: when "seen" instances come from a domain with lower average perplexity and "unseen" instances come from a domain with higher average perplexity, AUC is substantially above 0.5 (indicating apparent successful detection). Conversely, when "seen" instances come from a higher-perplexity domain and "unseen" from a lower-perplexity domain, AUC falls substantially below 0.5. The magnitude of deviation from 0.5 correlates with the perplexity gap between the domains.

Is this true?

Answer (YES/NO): YES